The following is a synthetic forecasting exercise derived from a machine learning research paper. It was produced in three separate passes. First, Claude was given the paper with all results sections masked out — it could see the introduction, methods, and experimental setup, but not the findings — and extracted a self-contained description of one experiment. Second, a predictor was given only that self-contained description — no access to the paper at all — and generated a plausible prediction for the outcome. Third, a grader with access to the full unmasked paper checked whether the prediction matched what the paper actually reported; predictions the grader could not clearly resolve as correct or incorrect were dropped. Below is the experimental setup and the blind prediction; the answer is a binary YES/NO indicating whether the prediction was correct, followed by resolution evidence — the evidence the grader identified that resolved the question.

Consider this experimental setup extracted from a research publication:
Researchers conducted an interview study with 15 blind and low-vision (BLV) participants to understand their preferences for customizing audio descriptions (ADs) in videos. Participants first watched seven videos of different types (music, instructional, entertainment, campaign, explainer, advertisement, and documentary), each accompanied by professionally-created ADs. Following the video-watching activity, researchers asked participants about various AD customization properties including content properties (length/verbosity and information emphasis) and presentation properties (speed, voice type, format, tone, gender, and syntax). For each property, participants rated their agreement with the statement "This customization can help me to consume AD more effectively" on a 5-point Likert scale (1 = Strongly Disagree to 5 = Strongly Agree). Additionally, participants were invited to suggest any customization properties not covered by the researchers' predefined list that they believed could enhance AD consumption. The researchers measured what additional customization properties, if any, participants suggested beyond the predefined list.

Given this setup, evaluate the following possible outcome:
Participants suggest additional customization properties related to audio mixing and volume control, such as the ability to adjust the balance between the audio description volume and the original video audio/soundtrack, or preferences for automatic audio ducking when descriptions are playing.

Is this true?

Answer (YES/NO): NO